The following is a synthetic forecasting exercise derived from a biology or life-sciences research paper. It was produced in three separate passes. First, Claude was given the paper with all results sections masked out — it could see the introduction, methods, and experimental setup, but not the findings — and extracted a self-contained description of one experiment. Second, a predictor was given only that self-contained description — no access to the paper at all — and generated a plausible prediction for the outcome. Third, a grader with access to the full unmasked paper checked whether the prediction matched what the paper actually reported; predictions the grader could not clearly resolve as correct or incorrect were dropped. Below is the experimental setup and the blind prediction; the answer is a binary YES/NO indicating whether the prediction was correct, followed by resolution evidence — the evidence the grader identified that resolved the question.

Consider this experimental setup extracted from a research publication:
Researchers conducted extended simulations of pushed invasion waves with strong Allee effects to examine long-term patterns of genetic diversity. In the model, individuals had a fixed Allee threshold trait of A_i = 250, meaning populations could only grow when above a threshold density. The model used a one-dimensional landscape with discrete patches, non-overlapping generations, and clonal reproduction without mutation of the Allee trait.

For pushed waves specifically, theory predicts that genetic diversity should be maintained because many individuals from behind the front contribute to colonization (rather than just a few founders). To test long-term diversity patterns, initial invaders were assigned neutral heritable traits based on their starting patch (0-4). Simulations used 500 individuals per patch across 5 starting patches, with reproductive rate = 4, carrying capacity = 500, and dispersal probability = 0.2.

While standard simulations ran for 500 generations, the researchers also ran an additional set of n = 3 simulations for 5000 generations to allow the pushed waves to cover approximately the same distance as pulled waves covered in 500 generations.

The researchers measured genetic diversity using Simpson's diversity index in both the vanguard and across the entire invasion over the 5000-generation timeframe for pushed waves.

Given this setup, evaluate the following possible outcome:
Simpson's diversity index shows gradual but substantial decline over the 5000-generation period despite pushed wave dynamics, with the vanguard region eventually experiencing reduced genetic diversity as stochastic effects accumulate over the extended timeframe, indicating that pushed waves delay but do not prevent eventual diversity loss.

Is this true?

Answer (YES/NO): YES